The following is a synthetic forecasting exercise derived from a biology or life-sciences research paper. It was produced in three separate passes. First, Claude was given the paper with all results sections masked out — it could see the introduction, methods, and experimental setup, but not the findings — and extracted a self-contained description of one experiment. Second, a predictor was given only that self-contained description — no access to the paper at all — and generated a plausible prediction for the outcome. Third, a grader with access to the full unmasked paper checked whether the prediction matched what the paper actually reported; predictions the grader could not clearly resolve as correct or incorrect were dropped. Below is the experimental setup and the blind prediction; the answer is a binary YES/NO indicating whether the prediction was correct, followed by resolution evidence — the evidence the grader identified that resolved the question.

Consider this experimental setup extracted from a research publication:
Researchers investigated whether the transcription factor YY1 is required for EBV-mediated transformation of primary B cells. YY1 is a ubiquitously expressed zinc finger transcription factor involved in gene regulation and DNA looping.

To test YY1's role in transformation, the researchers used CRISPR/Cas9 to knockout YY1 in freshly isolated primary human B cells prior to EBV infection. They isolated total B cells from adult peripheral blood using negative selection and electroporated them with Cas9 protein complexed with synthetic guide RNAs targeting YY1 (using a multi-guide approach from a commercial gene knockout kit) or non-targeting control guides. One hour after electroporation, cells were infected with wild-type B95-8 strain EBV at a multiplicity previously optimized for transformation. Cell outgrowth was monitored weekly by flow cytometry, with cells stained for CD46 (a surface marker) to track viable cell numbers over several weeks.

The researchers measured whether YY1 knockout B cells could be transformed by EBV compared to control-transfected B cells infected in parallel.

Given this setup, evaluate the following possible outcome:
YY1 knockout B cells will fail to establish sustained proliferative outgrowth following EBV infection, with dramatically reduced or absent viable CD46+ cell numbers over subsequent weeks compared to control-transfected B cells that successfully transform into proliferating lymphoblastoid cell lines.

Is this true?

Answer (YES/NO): YES